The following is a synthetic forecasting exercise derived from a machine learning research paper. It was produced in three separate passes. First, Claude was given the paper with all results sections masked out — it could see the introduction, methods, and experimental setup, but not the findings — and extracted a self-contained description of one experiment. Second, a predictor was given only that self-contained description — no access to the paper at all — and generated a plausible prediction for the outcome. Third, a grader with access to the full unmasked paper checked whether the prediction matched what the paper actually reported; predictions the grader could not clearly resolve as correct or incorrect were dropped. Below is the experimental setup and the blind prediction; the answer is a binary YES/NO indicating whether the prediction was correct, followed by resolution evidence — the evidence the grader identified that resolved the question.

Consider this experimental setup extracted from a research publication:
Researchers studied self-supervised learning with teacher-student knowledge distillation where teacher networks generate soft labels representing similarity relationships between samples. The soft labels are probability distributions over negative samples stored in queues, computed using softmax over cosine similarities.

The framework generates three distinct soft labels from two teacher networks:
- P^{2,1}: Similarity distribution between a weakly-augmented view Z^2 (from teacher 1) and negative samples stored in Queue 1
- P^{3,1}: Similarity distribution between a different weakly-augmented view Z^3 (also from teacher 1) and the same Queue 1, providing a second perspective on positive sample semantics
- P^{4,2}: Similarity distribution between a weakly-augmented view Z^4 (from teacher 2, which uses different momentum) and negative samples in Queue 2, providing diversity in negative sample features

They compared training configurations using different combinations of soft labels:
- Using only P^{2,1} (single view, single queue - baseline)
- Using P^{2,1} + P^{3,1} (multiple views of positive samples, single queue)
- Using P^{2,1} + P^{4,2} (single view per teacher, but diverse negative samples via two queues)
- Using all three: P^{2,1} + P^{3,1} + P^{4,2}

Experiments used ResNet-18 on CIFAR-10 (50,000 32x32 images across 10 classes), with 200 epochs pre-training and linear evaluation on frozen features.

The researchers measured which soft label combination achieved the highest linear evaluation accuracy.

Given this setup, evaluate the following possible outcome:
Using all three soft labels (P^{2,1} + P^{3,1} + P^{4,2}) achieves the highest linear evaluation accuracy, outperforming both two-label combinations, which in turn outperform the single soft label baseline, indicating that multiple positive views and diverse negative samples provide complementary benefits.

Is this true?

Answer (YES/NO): YES